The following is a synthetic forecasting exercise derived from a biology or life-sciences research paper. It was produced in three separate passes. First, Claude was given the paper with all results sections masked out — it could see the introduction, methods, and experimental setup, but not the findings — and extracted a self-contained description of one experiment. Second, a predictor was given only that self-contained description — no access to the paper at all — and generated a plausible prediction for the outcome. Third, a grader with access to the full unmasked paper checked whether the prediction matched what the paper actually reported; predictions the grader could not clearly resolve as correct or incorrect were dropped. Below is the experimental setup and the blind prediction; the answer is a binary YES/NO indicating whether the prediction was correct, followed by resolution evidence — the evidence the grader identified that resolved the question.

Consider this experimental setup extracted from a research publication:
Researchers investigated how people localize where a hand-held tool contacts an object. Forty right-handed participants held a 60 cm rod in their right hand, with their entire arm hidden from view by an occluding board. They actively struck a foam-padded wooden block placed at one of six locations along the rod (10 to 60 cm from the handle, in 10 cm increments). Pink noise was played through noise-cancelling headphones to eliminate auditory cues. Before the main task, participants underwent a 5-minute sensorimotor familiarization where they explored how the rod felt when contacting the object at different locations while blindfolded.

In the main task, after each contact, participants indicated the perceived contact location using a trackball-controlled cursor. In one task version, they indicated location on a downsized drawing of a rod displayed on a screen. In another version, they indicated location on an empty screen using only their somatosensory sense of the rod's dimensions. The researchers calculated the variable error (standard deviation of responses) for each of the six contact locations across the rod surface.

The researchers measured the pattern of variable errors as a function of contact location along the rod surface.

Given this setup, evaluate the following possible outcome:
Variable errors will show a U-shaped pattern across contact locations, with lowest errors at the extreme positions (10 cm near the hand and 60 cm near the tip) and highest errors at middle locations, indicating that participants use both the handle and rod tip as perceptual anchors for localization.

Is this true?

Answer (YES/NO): YES